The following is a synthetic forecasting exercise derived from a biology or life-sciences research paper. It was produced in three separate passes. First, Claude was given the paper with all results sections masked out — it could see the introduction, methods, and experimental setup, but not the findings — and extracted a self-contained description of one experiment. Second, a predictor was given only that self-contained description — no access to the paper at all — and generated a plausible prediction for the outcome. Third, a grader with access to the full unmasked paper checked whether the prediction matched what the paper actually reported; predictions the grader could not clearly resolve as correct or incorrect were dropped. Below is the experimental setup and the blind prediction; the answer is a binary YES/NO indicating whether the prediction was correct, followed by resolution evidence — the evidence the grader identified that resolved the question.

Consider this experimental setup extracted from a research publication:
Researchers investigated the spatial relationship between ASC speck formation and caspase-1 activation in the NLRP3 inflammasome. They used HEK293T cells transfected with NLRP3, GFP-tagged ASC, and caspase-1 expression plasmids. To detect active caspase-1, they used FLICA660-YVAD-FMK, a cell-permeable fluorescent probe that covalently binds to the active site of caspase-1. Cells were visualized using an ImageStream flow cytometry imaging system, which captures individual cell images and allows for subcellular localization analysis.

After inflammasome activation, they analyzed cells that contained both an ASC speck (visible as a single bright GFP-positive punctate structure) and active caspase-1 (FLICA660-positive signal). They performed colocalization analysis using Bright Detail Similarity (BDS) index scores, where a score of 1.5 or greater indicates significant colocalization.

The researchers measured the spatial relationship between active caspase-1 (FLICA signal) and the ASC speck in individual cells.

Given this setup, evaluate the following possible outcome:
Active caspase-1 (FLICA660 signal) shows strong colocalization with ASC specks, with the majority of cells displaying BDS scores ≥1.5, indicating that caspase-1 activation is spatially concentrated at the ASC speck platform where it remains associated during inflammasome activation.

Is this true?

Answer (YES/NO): NO